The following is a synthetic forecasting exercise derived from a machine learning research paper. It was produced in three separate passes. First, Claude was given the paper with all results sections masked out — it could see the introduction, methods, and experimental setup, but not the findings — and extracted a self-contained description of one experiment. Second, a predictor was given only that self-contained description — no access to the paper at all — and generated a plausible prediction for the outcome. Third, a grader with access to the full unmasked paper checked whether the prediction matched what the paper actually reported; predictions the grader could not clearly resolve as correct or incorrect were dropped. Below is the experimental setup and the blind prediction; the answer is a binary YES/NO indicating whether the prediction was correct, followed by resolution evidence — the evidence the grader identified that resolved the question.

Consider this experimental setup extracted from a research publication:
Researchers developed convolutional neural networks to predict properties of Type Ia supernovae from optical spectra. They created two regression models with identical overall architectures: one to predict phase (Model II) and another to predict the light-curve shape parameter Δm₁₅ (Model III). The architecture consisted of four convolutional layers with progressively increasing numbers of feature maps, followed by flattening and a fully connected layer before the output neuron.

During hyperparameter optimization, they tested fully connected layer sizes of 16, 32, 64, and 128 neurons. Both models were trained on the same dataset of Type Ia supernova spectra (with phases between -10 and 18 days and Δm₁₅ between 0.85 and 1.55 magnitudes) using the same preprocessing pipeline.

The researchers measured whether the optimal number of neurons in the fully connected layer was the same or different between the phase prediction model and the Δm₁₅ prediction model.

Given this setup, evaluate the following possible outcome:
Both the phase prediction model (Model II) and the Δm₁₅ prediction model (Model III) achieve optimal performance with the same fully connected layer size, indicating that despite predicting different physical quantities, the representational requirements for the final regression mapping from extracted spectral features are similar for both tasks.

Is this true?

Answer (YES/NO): NO